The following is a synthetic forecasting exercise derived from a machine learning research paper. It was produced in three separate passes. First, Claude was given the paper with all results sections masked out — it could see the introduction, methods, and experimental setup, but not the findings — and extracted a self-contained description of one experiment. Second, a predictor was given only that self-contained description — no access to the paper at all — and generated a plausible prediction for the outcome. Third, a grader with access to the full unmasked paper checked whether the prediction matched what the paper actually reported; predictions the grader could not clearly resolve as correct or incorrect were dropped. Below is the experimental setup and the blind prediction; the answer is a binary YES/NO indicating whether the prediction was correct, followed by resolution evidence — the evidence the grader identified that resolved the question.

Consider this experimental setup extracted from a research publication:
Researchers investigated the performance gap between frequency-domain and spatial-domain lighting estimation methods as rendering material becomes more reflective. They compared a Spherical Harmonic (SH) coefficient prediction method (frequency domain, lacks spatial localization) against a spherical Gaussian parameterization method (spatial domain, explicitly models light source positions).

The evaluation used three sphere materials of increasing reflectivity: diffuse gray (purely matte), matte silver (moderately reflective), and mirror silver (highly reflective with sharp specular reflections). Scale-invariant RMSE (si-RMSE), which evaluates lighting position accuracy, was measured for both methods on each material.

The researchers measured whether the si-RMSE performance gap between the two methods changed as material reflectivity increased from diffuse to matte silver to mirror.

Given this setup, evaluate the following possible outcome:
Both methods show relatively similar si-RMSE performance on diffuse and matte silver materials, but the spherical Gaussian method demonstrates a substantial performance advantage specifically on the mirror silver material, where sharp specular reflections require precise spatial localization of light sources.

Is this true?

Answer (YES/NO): NO